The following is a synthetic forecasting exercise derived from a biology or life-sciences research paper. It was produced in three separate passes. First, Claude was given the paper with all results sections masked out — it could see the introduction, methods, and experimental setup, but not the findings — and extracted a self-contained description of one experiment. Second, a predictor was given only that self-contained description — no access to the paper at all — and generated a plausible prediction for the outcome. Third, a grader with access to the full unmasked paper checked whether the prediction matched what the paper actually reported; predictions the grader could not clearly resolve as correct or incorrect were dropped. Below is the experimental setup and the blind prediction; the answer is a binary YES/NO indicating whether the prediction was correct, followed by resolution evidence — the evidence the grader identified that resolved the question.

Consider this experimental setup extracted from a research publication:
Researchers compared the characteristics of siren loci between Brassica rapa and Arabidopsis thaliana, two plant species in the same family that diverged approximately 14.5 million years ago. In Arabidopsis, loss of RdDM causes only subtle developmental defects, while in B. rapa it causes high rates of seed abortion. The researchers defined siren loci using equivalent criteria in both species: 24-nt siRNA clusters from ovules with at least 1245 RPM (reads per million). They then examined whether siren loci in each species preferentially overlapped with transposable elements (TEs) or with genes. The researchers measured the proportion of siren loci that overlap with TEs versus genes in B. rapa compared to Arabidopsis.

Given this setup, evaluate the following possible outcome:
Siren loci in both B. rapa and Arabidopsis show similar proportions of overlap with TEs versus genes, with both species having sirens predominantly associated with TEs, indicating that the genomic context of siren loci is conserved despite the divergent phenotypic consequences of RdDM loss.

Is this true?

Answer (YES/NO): NO